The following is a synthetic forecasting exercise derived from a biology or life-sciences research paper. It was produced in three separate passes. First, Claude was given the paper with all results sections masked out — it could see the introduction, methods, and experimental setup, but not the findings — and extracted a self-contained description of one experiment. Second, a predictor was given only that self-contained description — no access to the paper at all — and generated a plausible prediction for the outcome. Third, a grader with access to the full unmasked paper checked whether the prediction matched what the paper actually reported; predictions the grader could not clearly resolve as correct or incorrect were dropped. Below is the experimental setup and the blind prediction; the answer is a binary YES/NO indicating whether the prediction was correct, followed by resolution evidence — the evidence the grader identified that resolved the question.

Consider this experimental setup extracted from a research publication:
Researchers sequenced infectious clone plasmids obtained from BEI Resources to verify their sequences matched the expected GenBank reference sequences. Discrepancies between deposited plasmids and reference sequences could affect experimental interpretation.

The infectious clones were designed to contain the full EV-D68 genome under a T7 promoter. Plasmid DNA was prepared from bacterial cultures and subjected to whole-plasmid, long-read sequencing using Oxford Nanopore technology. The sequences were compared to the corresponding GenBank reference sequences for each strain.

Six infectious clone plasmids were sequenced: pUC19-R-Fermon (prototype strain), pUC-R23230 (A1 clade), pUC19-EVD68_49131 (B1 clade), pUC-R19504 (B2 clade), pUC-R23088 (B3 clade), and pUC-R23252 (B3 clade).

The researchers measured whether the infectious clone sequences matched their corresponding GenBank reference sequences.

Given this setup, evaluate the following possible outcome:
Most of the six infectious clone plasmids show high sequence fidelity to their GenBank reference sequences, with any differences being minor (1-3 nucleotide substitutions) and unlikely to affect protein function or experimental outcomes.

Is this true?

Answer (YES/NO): NO